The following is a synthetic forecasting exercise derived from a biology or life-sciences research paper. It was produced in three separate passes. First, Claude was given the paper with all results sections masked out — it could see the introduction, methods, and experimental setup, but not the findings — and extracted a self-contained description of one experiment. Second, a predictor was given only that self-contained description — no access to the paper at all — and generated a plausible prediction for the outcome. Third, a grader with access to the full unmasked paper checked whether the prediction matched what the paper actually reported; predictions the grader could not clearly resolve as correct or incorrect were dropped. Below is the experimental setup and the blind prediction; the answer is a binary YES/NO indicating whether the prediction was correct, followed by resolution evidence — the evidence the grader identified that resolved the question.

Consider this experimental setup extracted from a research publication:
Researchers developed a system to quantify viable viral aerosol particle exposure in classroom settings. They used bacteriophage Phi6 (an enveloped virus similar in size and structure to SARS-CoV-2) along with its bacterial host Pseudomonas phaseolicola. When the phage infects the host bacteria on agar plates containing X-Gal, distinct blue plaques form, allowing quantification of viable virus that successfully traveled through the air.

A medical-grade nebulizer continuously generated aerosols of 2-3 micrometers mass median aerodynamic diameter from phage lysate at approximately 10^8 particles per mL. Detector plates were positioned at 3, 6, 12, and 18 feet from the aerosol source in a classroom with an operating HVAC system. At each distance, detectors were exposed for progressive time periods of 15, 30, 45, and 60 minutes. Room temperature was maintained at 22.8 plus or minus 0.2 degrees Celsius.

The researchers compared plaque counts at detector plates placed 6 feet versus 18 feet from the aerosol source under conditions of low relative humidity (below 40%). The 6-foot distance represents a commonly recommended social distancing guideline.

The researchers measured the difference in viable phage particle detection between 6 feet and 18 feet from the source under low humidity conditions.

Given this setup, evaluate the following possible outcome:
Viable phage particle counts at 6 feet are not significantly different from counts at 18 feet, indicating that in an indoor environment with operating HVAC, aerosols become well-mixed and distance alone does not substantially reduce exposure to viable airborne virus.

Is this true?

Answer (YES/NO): NO